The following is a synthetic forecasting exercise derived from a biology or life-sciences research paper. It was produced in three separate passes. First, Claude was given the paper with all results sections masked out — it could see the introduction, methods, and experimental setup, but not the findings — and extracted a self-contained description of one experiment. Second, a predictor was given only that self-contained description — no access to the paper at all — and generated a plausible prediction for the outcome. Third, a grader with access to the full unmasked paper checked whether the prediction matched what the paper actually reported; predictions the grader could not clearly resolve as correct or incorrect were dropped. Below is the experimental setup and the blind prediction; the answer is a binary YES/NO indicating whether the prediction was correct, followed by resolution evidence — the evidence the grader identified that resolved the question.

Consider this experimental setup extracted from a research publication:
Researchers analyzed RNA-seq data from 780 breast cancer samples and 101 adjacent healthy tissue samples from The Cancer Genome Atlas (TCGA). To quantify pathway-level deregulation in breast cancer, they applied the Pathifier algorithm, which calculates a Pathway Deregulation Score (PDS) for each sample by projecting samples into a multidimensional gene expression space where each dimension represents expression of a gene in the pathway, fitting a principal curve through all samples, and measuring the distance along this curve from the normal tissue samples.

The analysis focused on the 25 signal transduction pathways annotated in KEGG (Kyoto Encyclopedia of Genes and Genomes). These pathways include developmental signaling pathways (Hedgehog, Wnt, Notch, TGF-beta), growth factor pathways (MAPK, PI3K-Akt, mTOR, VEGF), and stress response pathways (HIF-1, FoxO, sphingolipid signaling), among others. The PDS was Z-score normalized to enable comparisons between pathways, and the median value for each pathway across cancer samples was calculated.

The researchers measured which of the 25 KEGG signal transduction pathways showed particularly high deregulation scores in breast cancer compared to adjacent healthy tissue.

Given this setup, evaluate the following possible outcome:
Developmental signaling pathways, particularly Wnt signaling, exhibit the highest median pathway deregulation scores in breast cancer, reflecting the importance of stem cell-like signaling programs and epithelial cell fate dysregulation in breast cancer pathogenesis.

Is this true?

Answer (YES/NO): YES